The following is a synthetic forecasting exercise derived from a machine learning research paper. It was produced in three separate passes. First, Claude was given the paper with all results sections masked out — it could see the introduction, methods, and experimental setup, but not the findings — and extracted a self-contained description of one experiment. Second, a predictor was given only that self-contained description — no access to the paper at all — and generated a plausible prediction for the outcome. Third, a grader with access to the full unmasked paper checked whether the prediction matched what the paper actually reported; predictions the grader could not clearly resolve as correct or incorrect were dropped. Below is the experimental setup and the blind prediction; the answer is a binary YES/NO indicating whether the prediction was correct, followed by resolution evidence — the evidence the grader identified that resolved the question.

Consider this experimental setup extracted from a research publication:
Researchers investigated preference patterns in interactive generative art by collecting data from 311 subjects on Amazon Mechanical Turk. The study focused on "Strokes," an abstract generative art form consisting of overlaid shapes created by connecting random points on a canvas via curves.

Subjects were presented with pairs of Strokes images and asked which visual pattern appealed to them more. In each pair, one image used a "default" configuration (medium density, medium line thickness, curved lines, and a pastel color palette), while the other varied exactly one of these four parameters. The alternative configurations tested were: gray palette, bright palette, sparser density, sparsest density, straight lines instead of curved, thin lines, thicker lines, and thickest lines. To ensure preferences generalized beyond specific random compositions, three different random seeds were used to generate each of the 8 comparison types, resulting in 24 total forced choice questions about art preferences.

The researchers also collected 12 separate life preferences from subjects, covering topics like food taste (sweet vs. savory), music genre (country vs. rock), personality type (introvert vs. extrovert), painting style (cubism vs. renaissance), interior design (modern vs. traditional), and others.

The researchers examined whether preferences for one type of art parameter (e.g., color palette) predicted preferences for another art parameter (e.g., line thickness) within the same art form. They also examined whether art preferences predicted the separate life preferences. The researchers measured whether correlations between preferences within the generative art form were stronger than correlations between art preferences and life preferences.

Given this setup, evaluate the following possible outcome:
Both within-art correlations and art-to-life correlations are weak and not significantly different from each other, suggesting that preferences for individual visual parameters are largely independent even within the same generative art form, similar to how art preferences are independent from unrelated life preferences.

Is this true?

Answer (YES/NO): NO